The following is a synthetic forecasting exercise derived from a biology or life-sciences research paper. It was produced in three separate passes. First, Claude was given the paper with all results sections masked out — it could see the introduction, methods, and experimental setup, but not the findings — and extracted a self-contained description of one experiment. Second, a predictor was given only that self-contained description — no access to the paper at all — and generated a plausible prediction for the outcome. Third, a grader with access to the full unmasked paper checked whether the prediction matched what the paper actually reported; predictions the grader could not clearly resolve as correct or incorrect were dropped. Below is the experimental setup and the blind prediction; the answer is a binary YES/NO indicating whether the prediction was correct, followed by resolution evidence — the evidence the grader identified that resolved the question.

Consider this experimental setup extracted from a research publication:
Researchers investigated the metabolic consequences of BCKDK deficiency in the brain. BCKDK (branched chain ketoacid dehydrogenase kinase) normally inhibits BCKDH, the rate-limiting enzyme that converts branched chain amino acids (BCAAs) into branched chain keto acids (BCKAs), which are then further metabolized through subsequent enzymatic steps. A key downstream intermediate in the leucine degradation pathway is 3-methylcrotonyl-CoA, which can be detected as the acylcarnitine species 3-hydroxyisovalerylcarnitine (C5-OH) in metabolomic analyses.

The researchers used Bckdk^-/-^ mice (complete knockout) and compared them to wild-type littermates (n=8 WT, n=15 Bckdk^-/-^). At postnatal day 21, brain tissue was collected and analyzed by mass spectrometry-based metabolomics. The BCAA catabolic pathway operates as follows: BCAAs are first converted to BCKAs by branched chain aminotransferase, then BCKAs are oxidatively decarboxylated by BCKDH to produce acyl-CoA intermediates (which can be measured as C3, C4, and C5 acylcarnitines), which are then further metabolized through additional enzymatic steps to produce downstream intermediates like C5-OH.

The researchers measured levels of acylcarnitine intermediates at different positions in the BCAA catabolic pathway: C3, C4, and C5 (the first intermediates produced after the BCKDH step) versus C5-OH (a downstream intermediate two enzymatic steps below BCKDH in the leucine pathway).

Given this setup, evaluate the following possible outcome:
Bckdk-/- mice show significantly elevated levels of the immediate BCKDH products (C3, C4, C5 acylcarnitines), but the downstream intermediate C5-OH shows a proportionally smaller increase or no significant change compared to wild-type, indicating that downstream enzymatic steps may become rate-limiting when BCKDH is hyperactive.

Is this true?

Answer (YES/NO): NO